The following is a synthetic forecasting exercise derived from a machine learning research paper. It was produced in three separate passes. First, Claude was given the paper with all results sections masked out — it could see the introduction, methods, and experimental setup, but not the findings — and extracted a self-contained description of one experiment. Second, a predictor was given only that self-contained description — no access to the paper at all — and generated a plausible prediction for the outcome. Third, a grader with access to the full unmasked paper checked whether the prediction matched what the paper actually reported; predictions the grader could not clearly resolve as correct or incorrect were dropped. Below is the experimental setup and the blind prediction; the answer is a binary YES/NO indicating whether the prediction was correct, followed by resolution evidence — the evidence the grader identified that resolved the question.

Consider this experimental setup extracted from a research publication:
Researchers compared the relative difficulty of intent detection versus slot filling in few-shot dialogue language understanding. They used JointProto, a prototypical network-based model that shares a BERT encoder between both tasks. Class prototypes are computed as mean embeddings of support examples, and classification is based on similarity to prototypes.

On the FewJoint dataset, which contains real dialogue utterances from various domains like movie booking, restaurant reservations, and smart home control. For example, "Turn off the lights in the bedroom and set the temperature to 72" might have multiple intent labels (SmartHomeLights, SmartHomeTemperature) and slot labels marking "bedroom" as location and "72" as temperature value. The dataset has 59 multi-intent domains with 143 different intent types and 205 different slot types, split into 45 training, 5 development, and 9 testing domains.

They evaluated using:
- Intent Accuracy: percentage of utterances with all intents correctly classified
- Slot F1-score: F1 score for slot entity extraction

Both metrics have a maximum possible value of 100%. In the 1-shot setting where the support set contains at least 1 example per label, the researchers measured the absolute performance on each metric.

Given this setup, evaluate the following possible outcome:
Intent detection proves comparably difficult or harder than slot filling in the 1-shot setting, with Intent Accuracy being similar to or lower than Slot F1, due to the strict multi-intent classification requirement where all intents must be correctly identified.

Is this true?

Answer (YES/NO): NO